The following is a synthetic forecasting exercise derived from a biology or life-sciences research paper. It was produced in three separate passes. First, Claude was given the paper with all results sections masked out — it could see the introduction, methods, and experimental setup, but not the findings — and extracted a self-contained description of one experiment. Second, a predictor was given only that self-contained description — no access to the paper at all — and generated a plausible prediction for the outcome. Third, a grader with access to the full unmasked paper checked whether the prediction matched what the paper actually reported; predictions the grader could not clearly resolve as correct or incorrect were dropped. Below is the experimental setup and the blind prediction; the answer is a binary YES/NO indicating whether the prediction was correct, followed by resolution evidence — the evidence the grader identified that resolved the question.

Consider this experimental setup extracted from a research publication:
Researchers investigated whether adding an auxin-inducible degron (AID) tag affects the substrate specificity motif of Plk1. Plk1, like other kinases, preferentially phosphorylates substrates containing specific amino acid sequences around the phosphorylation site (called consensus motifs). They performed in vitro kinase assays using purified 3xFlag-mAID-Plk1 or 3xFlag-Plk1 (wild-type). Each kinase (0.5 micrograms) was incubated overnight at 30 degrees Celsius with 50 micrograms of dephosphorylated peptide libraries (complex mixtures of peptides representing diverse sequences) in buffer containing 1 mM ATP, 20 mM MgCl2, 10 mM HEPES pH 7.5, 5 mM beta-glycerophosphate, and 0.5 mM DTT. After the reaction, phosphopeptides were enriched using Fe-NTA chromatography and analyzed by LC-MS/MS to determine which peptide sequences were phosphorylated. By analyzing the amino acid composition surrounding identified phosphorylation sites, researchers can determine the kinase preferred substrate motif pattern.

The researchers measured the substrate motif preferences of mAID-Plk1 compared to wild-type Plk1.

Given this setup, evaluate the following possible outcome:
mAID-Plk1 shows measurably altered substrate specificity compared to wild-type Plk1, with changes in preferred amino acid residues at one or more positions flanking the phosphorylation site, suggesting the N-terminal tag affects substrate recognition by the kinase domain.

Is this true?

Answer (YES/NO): NO